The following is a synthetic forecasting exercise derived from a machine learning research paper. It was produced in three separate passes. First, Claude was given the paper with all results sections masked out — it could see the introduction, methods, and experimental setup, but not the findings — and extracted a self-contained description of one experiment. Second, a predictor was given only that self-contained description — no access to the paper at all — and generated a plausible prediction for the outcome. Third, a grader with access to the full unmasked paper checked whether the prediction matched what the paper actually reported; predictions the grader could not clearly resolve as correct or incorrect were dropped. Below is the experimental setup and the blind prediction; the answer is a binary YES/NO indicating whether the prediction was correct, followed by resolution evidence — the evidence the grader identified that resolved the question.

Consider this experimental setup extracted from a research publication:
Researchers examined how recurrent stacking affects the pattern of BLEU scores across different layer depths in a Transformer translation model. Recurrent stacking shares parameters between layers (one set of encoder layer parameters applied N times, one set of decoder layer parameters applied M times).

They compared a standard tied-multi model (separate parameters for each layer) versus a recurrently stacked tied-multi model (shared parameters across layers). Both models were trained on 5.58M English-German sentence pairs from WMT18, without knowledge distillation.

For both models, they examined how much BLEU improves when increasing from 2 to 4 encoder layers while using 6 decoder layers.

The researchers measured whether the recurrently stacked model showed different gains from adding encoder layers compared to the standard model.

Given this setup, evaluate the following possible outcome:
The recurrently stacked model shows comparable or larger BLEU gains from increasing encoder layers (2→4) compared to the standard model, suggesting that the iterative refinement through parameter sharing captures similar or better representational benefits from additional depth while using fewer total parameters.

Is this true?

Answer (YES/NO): NO